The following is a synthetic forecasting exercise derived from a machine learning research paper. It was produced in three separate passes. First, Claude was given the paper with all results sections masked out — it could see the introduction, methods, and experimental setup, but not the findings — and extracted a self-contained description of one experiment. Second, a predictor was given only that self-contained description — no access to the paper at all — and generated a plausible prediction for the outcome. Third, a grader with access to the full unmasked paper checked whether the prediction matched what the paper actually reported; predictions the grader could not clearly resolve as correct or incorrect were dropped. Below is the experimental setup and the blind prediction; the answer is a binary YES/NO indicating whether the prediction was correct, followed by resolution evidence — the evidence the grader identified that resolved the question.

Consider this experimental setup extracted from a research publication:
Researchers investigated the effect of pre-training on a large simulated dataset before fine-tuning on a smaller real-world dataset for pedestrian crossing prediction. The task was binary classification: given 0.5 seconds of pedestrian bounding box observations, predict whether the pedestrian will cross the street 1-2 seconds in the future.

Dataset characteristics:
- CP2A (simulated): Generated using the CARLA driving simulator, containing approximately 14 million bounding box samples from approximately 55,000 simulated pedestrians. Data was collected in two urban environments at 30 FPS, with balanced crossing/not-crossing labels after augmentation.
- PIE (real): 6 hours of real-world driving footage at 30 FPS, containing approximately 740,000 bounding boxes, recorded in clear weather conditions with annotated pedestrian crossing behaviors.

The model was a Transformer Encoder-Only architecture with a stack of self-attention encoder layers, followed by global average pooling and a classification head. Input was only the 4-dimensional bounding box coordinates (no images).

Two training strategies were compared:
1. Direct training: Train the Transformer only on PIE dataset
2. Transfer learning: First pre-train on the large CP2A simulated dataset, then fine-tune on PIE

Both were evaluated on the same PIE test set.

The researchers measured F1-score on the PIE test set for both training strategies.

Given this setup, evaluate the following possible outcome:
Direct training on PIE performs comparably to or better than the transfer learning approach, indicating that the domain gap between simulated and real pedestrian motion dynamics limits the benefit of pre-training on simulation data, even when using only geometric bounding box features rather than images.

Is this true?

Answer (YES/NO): NO